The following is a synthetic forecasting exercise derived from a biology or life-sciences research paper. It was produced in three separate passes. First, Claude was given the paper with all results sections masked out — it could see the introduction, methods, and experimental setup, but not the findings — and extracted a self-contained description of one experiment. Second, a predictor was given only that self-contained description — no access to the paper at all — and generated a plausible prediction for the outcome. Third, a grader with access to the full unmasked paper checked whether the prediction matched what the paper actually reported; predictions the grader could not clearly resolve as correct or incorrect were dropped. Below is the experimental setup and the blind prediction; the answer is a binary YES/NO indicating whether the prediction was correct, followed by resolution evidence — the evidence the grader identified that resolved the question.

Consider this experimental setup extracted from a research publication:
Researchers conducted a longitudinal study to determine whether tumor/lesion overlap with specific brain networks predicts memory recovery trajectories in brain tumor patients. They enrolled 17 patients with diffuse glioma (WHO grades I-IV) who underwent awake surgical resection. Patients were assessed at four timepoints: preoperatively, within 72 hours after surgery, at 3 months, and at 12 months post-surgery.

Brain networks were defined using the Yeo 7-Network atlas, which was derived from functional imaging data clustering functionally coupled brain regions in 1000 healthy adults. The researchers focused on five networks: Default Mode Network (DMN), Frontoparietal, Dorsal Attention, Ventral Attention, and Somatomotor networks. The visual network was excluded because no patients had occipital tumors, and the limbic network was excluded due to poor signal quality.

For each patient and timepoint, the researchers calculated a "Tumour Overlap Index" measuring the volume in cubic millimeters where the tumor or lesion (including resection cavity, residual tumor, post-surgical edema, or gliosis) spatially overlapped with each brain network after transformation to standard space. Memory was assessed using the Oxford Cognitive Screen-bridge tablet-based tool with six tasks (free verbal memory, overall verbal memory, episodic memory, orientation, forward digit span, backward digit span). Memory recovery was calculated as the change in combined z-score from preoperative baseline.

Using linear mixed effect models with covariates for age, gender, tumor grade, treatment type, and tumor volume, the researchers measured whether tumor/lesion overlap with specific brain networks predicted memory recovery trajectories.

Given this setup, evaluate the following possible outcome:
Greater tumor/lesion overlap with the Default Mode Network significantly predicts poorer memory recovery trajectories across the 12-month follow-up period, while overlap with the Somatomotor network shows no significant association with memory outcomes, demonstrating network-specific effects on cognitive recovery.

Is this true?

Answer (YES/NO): YES